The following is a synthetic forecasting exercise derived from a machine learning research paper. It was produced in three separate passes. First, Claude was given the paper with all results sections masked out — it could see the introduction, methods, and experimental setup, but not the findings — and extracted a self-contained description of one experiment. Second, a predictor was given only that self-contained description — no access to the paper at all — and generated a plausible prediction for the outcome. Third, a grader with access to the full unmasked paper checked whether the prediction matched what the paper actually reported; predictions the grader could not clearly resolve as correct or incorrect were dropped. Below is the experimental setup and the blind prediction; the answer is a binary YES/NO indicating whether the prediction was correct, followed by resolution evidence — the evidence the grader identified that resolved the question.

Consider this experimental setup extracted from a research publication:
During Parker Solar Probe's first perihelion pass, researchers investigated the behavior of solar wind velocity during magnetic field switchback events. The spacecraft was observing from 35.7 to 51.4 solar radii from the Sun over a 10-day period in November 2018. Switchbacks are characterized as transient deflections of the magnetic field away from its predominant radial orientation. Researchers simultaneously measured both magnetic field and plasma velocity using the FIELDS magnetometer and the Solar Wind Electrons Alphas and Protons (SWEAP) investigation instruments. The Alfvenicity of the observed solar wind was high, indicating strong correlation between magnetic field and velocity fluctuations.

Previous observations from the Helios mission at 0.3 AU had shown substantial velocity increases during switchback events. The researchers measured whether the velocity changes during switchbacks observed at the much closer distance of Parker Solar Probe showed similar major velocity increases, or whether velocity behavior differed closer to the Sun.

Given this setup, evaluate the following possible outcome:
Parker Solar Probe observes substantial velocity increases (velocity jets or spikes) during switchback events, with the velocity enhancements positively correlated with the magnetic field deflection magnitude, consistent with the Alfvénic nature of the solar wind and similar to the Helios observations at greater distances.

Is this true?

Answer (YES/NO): NO